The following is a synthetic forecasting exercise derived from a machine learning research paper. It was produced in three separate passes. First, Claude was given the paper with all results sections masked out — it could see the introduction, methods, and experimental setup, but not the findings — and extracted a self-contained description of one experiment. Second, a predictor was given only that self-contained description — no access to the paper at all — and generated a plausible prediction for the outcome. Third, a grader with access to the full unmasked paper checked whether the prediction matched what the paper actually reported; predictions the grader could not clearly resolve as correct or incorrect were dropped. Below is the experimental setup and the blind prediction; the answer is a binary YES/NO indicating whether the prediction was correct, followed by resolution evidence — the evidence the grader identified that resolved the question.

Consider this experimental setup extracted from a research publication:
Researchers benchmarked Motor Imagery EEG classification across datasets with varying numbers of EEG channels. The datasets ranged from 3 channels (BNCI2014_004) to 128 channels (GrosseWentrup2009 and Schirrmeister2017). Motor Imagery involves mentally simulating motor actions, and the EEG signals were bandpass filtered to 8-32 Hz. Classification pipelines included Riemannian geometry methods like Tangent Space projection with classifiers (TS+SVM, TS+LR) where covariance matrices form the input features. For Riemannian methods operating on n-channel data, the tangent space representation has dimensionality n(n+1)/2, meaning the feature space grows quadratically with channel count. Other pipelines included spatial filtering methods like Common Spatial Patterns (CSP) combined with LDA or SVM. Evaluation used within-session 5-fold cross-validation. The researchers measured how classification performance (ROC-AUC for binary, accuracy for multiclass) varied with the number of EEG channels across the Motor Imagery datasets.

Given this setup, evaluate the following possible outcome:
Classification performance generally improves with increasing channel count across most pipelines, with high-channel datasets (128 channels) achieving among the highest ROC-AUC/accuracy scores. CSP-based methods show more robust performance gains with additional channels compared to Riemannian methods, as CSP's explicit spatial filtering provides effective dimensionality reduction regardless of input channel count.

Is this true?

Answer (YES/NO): NO